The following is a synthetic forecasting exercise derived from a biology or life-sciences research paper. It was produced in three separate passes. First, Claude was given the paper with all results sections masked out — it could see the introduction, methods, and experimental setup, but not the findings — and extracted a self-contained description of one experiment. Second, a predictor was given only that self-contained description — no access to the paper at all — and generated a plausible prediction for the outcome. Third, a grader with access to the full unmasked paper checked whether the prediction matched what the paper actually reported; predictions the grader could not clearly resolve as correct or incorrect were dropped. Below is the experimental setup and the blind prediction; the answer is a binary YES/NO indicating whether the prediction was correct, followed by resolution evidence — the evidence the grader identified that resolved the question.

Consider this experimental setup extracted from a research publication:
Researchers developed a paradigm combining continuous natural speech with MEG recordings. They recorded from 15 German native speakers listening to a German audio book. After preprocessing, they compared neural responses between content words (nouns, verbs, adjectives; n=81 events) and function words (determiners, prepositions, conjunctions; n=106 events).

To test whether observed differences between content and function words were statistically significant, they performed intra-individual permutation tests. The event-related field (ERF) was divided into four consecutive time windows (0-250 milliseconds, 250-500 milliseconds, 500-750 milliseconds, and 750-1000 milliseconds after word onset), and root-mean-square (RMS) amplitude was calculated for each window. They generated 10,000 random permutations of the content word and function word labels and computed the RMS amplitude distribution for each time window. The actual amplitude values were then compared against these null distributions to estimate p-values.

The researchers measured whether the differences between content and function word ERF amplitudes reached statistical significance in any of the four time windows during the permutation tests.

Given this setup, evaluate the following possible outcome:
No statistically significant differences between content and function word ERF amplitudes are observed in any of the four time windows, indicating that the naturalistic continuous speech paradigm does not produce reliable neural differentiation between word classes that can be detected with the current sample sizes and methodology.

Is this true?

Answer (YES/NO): NO